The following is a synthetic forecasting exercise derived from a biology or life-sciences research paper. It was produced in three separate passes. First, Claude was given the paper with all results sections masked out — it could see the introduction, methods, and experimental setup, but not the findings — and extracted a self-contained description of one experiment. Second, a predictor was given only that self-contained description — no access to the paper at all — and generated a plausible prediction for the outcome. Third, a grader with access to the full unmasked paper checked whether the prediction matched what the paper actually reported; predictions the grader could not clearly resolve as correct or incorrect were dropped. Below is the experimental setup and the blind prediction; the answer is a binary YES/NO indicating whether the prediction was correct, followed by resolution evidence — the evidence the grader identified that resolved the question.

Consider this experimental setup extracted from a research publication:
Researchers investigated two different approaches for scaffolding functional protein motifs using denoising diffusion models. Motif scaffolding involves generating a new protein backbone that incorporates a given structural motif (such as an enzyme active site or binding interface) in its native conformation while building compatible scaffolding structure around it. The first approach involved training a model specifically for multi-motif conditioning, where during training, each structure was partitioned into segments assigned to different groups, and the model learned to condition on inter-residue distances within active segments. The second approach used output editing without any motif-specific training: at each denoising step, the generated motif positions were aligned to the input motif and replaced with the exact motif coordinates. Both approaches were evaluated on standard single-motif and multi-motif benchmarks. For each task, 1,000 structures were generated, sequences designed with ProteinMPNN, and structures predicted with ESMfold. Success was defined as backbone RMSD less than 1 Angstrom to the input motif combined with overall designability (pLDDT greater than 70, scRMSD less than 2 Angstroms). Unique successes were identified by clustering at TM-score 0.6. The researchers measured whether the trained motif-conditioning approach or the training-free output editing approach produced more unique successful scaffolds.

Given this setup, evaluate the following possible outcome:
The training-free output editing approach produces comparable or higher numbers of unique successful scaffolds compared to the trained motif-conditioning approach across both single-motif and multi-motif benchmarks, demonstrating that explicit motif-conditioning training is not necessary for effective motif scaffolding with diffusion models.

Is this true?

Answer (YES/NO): YES